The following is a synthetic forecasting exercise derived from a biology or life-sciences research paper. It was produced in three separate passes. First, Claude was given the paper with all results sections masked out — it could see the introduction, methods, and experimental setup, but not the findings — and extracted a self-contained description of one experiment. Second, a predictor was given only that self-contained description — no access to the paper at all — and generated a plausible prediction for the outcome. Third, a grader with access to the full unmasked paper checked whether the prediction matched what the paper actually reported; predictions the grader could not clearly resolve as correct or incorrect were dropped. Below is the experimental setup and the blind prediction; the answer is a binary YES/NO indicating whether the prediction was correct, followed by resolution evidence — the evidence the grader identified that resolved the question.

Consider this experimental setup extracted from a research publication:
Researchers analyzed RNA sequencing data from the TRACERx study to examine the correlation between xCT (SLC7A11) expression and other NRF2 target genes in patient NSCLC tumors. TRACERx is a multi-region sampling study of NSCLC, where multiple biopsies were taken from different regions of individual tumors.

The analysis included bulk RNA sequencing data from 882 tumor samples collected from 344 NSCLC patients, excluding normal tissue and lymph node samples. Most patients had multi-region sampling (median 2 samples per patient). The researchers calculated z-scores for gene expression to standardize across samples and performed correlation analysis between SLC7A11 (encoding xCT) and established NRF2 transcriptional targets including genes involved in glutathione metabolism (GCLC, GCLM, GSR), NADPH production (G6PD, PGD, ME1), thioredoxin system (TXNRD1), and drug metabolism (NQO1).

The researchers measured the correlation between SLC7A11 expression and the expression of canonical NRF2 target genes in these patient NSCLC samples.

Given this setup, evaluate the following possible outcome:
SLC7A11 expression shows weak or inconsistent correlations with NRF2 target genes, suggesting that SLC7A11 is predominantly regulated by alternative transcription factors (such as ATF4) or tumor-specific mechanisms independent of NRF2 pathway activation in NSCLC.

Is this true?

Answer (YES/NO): NO